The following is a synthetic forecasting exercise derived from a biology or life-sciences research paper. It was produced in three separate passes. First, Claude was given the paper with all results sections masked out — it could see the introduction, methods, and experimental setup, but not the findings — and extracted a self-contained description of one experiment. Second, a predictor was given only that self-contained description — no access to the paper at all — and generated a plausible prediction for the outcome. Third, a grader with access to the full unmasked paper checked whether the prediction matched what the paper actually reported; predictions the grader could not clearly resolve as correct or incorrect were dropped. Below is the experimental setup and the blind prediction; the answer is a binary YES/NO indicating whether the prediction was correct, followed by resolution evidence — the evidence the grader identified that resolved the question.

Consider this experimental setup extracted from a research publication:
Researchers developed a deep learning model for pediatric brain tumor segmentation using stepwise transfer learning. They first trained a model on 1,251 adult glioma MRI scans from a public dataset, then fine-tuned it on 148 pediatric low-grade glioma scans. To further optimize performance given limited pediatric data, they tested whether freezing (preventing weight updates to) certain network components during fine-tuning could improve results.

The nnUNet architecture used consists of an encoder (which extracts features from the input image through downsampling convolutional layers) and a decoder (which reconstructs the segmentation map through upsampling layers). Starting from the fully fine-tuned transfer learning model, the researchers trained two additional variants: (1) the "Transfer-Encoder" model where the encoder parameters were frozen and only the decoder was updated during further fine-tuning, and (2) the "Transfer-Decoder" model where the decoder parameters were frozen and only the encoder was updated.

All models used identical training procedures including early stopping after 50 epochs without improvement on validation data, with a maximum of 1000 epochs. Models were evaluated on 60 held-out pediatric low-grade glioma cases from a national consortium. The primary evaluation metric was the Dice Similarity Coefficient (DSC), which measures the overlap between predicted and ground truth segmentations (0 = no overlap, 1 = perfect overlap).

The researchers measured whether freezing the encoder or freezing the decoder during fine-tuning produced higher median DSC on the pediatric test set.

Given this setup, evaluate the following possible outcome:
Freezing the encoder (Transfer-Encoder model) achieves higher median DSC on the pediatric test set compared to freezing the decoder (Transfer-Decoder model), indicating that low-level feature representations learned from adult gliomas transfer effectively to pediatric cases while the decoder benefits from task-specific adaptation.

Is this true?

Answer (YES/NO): NO